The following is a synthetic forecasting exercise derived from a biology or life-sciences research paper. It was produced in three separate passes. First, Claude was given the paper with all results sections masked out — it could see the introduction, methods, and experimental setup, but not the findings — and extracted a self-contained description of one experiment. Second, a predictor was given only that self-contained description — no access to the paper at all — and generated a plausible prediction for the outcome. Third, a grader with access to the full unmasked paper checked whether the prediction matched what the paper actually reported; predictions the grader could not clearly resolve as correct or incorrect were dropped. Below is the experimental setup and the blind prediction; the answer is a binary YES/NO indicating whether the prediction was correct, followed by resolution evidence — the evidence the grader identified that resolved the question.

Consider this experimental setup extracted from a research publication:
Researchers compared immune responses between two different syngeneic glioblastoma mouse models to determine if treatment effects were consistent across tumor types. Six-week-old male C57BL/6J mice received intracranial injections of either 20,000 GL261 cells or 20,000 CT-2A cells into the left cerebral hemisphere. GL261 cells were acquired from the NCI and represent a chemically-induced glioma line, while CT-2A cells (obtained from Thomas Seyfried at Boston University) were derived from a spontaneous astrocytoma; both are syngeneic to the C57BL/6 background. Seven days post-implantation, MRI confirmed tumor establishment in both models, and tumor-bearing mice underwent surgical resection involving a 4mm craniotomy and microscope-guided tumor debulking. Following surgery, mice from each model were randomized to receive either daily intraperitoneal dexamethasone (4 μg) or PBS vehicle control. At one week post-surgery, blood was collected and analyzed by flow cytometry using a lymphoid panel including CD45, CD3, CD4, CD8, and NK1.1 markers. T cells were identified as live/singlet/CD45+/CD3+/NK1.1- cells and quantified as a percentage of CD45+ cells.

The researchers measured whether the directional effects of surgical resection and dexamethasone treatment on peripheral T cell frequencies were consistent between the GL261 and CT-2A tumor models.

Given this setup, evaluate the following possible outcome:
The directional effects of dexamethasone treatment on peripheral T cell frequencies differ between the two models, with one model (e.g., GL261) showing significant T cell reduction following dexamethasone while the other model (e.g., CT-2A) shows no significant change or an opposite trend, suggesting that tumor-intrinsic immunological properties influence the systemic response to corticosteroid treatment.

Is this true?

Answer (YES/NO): NO